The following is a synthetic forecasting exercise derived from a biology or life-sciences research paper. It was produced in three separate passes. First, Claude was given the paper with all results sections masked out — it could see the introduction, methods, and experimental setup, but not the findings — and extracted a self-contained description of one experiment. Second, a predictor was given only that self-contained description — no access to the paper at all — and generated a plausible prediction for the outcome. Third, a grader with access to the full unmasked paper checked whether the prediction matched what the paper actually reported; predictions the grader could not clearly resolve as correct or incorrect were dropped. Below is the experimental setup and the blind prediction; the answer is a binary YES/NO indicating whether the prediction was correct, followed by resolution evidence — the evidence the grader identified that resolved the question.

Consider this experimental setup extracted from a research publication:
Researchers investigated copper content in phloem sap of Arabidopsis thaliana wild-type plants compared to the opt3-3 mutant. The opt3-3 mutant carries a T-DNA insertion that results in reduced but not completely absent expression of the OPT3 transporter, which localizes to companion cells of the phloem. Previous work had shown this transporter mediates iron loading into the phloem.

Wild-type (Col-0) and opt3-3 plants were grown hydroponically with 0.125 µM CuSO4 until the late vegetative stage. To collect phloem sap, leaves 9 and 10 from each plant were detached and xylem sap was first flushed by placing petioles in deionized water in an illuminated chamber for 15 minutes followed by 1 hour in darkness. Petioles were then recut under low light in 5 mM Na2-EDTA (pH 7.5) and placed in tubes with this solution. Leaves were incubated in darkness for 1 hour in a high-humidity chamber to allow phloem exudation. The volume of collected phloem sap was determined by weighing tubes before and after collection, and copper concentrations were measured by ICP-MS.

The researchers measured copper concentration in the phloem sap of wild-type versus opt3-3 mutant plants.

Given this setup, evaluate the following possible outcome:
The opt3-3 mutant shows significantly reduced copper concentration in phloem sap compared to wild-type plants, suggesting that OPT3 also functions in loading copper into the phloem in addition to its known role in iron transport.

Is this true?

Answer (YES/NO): YES